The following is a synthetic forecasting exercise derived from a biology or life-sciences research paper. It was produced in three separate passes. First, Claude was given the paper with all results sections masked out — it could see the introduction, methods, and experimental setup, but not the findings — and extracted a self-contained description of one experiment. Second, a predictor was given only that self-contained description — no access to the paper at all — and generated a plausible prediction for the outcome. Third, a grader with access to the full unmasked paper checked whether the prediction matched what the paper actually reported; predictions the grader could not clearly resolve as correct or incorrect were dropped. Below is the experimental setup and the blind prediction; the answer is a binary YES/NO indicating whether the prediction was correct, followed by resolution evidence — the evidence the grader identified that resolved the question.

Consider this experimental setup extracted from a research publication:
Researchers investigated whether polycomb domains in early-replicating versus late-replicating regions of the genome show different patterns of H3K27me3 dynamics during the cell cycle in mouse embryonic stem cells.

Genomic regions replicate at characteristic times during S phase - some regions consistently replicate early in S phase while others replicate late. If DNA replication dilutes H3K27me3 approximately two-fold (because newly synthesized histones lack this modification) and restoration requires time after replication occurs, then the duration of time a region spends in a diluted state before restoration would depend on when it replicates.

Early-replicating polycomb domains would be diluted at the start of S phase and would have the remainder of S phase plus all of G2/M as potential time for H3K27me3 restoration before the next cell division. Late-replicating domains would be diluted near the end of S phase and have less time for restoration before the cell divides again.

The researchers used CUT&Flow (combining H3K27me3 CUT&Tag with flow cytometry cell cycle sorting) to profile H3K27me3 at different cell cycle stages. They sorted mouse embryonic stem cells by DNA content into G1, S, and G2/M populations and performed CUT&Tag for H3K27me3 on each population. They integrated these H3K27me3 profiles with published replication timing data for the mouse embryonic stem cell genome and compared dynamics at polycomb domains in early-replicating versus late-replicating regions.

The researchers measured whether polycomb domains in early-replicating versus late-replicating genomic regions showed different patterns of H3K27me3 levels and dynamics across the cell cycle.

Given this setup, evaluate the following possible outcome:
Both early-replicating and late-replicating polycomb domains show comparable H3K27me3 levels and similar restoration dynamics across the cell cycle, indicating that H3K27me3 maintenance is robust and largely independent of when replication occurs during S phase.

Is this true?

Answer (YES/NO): NO